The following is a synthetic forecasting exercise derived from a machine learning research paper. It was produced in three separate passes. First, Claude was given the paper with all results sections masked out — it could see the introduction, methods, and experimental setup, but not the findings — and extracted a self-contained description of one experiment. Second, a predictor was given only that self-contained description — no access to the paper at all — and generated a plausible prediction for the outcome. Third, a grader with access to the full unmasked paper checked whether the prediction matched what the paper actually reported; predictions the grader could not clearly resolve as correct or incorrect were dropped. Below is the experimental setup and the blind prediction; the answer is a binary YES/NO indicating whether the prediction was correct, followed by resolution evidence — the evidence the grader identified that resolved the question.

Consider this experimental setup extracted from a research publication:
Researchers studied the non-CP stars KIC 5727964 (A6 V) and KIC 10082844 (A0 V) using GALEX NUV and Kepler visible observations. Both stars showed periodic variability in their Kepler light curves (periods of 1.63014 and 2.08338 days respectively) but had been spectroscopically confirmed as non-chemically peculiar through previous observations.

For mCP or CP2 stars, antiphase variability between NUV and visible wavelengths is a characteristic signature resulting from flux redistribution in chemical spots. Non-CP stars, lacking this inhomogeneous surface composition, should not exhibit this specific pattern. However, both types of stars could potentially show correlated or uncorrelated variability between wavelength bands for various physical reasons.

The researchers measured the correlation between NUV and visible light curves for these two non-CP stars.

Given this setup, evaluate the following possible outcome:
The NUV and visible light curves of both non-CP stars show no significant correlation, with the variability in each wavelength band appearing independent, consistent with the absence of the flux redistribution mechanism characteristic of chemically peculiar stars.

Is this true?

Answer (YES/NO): YES